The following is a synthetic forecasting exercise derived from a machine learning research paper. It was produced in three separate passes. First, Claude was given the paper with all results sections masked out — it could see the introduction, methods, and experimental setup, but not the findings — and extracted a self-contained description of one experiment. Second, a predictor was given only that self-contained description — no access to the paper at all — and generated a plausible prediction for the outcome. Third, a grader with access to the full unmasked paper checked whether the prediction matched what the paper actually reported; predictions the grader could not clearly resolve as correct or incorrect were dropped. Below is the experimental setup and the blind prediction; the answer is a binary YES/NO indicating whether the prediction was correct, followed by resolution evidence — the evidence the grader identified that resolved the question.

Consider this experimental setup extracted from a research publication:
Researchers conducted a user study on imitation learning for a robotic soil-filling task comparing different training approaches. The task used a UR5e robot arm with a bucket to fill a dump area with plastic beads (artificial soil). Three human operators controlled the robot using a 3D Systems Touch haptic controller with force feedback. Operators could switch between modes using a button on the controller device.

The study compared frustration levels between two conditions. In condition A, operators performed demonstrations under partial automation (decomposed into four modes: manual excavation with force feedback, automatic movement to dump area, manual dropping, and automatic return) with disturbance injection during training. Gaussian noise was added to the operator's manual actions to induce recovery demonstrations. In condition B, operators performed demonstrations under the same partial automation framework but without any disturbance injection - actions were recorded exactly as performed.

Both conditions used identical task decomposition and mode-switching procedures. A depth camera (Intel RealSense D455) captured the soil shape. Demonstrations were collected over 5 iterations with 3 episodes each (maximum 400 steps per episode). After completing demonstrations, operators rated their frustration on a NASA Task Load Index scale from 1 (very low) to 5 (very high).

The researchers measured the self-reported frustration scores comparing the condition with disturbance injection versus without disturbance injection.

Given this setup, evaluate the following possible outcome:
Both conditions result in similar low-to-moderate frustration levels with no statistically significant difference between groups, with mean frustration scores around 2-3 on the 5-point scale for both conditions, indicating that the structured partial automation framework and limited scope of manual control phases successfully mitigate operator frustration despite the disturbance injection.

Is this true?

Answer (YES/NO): NO